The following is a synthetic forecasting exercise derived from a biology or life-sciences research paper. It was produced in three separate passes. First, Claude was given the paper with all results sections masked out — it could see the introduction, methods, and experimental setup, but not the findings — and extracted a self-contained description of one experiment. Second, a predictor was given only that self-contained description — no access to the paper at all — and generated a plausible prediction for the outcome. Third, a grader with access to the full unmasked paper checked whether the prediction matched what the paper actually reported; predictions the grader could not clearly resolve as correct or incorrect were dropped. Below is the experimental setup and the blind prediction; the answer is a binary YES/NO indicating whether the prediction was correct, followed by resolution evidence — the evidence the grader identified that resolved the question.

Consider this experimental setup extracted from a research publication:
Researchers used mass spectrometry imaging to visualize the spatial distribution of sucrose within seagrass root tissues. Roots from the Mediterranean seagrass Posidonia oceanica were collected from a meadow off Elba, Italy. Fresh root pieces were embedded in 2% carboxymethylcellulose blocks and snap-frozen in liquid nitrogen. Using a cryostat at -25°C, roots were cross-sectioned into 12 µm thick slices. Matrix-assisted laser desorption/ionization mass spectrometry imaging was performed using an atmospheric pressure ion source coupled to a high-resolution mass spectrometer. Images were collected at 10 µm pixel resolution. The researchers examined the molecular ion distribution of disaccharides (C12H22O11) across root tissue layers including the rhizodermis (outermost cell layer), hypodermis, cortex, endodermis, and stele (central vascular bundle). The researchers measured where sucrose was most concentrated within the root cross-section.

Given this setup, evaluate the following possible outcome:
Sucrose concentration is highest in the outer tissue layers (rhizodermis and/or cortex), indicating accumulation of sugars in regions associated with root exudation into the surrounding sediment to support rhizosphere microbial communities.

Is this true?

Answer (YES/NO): YES